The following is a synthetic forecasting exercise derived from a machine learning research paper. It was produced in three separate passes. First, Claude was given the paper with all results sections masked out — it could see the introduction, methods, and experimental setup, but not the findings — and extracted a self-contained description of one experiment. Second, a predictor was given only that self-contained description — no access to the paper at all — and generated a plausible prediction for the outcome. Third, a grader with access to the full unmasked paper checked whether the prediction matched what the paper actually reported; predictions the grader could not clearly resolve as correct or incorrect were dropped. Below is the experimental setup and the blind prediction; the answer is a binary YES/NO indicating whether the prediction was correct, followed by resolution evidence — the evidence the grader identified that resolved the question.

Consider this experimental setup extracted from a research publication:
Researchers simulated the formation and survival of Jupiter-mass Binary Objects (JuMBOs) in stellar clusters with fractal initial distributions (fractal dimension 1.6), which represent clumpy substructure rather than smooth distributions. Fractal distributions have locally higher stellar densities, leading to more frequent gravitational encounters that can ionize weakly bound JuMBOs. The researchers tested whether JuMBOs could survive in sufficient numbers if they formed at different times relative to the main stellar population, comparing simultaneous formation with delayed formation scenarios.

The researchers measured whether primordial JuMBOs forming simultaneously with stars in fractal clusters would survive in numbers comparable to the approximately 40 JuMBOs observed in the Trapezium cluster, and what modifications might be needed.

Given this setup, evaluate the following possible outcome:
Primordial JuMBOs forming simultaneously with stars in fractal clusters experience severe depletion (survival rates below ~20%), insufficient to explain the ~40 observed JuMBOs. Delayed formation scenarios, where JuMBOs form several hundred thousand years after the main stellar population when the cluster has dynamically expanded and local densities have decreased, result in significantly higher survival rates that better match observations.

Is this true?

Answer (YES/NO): YES